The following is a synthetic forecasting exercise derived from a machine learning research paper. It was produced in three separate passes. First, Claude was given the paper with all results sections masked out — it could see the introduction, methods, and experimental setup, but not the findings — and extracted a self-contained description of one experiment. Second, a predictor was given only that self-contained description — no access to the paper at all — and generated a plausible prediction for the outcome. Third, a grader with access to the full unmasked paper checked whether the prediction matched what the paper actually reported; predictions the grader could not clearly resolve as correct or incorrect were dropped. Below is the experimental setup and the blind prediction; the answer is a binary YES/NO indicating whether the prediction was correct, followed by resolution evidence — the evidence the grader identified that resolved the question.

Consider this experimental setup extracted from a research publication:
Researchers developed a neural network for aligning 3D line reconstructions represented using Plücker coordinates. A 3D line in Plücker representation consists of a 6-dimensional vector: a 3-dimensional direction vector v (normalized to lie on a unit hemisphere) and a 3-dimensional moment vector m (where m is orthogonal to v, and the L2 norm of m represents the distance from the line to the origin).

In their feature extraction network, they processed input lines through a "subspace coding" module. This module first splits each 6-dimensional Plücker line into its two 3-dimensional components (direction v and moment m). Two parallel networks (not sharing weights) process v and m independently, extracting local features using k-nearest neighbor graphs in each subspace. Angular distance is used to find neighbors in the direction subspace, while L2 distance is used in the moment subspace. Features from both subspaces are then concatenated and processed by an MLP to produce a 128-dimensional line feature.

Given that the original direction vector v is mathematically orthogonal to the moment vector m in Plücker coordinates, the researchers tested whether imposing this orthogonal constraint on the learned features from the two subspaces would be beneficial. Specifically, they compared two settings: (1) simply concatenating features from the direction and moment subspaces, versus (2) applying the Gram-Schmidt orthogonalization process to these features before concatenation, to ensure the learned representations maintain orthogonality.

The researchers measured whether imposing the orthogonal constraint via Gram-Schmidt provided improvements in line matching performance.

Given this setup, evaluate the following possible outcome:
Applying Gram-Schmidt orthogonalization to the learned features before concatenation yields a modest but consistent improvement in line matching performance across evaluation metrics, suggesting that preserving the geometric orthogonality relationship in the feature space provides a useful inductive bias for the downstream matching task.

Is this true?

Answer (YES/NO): NO